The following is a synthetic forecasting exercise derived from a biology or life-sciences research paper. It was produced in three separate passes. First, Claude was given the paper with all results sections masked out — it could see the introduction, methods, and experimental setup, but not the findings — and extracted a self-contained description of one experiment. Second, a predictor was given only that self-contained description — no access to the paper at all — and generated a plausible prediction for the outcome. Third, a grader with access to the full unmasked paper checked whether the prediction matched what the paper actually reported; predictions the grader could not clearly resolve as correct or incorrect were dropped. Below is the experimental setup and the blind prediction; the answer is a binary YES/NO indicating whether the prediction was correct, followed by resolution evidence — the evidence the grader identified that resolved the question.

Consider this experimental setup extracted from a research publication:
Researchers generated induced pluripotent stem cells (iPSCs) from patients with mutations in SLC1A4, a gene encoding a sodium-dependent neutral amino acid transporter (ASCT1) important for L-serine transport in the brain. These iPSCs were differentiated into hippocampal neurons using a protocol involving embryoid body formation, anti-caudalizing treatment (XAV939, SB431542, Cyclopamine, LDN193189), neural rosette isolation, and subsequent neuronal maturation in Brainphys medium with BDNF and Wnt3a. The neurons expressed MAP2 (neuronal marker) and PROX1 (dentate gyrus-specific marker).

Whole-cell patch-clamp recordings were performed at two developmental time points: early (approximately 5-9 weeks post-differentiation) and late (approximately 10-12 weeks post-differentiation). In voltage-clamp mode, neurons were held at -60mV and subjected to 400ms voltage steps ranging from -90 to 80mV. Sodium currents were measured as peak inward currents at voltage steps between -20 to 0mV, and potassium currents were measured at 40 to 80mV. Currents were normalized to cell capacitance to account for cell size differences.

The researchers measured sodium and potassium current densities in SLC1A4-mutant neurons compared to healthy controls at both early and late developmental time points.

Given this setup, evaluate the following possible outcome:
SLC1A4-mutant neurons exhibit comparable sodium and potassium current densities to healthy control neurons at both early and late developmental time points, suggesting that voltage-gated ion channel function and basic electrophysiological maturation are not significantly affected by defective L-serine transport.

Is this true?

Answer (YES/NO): NO